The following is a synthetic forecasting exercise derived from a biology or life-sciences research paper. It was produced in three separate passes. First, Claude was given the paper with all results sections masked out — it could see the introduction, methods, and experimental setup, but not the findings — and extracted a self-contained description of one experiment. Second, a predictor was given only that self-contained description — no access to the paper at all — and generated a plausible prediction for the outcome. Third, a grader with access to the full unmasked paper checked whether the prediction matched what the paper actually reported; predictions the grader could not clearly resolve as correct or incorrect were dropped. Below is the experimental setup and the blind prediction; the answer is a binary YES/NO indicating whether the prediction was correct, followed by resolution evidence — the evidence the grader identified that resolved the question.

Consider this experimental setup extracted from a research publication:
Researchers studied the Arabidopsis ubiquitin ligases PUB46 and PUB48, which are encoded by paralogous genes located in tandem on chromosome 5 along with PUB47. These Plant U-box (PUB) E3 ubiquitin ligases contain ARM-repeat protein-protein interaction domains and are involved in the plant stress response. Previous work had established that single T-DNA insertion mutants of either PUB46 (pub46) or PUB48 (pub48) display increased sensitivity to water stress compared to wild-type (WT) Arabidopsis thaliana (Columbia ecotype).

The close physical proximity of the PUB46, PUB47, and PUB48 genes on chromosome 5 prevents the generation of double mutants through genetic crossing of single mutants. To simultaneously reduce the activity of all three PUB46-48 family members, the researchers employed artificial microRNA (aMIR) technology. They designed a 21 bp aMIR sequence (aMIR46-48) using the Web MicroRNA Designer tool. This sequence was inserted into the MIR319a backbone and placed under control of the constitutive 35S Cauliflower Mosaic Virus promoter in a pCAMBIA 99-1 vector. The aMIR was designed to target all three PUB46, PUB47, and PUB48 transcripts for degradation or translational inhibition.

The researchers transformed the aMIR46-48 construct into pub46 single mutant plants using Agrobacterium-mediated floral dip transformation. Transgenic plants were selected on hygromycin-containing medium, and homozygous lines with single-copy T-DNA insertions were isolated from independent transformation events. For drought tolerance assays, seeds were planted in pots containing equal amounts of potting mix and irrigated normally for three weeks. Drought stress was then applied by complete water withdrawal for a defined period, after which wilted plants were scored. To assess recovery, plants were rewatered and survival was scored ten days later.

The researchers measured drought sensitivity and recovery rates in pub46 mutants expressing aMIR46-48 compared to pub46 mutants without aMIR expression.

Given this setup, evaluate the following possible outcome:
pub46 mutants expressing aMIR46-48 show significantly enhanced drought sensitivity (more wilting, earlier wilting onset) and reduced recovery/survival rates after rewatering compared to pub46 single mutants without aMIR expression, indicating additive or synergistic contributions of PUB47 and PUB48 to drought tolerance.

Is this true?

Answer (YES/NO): YES